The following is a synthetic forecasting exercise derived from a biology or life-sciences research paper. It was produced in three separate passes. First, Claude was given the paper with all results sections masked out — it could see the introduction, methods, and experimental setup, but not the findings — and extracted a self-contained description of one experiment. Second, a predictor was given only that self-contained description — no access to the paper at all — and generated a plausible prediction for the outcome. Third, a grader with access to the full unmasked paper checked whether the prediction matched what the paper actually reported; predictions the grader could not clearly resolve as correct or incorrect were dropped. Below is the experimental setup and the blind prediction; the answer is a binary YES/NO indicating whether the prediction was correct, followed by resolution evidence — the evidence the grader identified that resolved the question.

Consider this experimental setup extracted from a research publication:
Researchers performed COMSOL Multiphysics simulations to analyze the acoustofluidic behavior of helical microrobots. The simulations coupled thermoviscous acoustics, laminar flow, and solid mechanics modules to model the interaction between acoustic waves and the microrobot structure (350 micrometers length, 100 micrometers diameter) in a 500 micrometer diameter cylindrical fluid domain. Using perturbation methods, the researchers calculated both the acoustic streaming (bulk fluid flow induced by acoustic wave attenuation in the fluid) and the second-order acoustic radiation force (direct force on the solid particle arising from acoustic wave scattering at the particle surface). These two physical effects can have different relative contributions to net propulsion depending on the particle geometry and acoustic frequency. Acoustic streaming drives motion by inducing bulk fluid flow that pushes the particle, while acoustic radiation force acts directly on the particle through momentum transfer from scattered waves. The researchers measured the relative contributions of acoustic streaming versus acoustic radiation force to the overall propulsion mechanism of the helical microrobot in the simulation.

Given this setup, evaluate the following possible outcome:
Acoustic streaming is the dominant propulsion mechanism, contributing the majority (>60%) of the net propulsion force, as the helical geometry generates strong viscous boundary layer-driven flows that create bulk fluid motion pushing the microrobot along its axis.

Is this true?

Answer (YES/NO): NO